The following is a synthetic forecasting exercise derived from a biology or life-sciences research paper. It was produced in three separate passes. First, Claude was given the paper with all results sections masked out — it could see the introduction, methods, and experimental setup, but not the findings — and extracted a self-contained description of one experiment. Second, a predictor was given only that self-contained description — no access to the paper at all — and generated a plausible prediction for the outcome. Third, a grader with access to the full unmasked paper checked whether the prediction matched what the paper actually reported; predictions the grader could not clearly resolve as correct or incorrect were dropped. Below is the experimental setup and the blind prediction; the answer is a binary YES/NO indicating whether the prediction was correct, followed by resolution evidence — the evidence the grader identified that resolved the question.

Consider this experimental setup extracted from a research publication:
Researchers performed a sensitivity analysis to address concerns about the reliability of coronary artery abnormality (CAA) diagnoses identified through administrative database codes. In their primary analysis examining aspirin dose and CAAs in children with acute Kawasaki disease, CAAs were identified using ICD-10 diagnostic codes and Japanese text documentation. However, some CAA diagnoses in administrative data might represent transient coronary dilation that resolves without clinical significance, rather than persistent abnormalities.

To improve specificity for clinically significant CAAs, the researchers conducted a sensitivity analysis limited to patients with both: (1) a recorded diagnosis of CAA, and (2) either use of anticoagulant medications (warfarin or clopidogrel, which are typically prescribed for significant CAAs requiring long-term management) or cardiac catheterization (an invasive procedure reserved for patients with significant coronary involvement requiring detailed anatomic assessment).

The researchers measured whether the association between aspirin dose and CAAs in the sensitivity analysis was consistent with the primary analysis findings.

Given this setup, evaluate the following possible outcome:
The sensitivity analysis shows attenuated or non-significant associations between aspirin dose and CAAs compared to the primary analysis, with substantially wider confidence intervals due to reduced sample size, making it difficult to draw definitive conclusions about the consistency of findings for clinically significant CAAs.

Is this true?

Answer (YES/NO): NO